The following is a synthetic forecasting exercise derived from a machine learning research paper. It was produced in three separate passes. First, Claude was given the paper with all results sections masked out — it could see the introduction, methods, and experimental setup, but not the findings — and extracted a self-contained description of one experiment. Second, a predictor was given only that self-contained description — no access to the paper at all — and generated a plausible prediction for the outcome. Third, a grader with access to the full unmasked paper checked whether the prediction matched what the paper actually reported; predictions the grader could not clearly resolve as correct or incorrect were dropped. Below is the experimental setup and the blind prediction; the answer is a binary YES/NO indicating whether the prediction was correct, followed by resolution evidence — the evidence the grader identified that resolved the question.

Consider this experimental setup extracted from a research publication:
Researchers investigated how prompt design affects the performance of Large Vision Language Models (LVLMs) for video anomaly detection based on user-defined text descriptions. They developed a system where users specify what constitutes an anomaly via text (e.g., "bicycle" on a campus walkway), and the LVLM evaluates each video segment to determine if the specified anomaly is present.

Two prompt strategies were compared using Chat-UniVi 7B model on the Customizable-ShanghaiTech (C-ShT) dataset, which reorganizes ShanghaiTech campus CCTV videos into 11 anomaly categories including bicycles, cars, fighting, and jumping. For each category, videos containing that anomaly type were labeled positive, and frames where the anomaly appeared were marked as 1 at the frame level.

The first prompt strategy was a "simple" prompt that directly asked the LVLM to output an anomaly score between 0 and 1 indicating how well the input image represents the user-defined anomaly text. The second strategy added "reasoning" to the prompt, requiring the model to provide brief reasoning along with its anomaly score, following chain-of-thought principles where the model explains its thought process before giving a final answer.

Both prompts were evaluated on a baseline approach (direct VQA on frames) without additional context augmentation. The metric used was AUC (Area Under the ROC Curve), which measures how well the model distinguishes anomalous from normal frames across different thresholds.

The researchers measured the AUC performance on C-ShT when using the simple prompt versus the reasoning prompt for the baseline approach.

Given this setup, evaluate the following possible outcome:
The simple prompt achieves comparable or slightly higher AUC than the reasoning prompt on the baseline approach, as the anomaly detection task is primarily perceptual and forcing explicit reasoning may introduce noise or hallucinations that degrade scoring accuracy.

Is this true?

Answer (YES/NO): NO